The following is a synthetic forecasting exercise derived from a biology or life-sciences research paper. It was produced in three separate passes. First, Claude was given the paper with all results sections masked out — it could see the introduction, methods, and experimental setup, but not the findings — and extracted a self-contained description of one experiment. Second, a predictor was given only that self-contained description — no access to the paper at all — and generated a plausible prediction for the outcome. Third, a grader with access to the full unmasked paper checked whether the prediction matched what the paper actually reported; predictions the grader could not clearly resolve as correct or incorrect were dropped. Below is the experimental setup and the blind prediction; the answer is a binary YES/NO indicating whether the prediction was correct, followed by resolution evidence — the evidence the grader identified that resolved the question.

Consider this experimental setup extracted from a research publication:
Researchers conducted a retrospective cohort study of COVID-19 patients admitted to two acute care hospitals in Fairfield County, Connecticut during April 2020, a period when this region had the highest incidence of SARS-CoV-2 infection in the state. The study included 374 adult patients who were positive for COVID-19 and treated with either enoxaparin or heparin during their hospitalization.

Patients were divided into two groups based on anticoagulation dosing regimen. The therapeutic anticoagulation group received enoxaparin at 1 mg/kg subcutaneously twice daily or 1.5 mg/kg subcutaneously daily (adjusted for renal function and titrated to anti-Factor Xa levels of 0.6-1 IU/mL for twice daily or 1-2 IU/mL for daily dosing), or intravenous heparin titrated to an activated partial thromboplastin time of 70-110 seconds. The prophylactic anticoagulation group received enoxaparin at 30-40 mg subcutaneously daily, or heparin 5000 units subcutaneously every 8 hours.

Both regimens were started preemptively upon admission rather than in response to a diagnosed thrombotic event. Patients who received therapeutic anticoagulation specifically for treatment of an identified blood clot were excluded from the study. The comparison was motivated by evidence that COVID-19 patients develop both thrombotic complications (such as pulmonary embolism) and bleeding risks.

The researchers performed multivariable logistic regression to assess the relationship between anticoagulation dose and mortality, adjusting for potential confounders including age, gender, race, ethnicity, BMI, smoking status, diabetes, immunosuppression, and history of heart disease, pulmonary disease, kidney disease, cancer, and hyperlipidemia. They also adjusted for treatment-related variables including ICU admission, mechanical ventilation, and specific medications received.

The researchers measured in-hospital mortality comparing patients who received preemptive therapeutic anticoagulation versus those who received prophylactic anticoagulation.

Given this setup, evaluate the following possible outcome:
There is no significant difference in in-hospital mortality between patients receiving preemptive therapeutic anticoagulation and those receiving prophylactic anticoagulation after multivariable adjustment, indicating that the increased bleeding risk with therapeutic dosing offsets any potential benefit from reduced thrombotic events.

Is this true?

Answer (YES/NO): NO